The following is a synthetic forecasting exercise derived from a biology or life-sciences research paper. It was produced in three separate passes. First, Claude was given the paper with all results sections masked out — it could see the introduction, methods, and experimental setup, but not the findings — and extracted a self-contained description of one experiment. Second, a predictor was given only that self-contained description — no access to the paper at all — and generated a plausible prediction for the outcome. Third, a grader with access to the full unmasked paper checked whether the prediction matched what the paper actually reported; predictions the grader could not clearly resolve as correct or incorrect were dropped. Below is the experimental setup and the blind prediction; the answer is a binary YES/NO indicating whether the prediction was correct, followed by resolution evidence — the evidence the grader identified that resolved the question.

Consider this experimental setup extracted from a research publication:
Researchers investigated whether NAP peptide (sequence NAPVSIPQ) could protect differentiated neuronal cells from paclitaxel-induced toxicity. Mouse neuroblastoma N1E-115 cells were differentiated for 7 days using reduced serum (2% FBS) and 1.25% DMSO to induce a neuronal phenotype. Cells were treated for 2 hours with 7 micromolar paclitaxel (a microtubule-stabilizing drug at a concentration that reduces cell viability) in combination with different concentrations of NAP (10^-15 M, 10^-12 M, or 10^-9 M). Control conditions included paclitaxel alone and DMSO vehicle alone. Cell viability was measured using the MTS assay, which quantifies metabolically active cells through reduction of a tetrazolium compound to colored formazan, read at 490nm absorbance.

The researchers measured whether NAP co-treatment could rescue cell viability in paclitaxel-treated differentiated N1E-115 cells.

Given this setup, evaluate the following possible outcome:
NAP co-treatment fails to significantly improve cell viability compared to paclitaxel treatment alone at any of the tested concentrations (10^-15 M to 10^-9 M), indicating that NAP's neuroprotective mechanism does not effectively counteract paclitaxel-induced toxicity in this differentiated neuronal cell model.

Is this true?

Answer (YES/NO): YES